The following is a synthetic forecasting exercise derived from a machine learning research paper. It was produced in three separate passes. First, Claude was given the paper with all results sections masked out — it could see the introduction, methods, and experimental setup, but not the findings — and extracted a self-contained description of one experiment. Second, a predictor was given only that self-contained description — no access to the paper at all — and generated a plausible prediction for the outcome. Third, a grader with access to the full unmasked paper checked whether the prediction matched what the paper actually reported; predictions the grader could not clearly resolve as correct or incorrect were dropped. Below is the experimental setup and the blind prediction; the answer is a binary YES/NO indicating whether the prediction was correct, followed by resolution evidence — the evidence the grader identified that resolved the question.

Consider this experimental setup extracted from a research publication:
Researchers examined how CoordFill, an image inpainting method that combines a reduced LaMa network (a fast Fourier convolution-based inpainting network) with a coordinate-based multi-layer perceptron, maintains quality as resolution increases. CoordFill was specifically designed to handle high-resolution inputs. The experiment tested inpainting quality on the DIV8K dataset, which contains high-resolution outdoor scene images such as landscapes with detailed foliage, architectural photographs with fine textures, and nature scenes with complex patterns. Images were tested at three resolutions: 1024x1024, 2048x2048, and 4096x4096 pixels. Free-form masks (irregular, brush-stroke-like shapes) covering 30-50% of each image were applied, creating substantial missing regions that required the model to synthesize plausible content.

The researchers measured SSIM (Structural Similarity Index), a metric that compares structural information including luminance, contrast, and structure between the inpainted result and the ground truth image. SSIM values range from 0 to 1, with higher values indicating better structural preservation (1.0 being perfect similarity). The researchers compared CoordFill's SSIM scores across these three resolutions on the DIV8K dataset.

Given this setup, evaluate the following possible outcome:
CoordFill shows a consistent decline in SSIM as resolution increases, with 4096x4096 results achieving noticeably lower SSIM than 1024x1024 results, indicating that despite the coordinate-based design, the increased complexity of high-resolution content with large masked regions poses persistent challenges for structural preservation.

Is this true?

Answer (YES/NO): NO